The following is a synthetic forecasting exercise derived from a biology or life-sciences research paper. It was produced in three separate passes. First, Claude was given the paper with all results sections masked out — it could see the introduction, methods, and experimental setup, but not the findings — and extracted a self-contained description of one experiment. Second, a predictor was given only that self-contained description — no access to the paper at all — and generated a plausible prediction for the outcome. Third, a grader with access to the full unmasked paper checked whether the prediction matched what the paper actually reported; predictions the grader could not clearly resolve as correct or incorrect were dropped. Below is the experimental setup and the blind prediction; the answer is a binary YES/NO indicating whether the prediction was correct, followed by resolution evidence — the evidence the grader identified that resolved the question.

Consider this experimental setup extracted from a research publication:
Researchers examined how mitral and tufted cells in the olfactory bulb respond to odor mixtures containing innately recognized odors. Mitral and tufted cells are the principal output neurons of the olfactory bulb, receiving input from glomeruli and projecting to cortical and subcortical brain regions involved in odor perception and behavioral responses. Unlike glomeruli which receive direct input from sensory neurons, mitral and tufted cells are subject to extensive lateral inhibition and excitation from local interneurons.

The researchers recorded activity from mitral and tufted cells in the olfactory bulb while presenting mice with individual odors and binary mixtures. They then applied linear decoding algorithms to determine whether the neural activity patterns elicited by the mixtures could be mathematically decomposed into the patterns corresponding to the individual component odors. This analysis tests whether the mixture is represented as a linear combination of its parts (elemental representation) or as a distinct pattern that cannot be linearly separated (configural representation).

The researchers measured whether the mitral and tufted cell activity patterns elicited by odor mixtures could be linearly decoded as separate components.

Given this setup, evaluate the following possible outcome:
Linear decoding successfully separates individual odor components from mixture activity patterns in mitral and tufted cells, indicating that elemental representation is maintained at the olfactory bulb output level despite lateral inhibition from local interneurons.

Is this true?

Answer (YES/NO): NO